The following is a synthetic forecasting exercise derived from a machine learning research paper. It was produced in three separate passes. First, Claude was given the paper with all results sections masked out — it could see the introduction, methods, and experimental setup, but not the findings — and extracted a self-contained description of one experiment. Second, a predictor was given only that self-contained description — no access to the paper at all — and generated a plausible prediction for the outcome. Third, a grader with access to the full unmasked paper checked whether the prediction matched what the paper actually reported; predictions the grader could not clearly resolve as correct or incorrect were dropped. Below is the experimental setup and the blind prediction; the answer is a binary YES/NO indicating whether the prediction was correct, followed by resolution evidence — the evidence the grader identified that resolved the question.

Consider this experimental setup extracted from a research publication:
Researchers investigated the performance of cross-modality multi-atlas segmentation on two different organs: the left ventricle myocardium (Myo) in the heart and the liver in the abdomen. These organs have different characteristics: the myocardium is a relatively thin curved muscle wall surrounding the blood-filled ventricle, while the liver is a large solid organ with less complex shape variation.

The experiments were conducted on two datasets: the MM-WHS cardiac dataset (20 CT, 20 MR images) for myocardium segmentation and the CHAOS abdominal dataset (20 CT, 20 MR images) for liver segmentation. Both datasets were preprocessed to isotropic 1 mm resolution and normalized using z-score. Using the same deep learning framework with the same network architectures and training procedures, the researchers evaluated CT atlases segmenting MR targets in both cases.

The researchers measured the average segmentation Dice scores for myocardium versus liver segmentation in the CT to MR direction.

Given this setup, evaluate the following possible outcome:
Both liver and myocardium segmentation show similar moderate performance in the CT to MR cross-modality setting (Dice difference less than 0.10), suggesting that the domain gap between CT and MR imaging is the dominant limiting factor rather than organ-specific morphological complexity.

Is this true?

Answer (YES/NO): NO